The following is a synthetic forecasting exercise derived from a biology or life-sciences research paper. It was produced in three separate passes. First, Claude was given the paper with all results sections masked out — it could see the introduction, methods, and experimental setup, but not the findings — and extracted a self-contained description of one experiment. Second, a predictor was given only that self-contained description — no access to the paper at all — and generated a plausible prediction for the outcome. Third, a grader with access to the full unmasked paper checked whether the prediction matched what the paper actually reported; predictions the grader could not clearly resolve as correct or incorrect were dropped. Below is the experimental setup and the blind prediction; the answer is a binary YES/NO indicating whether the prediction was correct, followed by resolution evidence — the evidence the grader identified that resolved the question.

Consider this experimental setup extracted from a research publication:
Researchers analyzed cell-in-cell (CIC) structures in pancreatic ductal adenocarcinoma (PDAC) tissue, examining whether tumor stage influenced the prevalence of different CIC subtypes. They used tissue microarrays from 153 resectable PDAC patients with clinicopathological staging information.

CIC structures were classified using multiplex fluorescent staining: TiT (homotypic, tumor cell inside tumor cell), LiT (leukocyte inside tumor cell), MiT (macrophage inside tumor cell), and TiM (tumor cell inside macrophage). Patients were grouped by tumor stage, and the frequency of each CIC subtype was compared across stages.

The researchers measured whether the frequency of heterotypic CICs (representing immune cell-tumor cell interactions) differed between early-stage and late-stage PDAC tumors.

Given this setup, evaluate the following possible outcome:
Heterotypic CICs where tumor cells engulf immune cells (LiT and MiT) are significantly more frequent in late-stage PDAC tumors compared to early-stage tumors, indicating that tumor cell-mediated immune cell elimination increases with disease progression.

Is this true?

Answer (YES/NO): NO